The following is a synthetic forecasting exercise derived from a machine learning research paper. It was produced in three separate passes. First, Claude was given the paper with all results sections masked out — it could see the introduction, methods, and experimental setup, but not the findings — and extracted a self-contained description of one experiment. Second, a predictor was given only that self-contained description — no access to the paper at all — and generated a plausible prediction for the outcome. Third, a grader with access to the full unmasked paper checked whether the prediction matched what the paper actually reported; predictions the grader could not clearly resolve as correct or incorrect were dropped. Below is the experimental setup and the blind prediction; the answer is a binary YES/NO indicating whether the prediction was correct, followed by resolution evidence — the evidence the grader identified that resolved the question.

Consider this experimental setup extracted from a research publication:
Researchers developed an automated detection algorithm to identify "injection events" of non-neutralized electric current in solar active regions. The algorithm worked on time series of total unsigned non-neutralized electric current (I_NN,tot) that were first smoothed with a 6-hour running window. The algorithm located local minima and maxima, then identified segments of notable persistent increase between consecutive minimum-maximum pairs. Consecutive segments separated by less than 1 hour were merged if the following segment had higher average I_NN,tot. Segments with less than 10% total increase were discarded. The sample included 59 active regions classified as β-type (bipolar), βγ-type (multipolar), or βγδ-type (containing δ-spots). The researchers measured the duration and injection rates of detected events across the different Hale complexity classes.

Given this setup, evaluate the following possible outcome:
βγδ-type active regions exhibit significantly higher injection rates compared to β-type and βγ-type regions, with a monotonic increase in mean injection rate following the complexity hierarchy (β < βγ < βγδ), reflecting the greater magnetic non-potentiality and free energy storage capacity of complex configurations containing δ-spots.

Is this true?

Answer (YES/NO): YES